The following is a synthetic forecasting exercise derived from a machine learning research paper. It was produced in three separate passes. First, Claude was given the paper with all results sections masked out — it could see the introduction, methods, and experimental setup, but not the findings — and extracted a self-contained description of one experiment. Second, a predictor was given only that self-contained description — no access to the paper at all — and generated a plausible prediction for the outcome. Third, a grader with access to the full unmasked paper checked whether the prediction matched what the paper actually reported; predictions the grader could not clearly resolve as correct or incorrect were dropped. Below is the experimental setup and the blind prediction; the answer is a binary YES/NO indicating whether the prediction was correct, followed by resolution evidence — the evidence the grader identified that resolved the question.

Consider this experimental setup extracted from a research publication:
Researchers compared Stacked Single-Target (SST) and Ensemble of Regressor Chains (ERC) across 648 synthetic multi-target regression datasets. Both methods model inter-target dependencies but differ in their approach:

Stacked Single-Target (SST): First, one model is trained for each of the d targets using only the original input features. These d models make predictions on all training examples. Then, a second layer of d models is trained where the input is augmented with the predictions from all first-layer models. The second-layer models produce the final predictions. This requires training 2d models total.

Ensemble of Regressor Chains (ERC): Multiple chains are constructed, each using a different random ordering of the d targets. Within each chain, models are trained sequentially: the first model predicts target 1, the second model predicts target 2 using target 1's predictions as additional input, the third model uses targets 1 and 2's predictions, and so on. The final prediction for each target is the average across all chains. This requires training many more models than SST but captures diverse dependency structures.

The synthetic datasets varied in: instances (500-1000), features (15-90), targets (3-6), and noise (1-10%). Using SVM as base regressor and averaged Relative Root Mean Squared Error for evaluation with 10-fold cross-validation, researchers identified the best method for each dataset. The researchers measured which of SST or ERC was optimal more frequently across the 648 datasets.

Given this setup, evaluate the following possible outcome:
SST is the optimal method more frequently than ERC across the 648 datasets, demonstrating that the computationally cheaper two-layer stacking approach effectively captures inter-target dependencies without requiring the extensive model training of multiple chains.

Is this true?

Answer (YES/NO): YES